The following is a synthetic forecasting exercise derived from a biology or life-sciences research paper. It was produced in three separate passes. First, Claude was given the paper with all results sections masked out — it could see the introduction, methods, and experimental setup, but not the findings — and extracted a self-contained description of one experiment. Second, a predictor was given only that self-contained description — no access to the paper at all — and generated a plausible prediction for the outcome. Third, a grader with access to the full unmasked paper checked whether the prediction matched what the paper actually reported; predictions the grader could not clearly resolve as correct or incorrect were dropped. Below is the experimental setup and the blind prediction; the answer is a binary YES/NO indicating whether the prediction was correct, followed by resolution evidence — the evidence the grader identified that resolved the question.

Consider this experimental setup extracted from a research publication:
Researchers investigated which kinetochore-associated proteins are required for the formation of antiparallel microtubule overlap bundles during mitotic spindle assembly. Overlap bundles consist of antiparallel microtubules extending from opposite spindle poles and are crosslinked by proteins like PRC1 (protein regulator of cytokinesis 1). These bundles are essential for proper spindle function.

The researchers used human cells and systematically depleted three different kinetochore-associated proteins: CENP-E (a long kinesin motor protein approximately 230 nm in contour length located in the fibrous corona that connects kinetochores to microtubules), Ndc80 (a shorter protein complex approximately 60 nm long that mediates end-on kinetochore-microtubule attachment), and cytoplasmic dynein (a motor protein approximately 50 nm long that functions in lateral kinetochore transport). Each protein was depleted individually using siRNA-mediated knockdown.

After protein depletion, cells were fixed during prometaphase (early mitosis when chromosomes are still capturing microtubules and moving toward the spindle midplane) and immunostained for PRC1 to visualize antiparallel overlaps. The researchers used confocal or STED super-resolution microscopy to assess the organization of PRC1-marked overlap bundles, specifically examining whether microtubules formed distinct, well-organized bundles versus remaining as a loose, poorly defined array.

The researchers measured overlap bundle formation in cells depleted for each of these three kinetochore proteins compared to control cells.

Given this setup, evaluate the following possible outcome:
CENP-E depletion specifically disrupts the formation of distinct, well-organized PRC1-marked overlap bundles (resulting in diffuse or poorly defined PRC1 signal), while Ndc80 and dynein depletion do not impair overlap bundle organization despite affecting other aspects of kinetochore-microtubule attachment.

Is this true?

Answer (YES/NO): YES